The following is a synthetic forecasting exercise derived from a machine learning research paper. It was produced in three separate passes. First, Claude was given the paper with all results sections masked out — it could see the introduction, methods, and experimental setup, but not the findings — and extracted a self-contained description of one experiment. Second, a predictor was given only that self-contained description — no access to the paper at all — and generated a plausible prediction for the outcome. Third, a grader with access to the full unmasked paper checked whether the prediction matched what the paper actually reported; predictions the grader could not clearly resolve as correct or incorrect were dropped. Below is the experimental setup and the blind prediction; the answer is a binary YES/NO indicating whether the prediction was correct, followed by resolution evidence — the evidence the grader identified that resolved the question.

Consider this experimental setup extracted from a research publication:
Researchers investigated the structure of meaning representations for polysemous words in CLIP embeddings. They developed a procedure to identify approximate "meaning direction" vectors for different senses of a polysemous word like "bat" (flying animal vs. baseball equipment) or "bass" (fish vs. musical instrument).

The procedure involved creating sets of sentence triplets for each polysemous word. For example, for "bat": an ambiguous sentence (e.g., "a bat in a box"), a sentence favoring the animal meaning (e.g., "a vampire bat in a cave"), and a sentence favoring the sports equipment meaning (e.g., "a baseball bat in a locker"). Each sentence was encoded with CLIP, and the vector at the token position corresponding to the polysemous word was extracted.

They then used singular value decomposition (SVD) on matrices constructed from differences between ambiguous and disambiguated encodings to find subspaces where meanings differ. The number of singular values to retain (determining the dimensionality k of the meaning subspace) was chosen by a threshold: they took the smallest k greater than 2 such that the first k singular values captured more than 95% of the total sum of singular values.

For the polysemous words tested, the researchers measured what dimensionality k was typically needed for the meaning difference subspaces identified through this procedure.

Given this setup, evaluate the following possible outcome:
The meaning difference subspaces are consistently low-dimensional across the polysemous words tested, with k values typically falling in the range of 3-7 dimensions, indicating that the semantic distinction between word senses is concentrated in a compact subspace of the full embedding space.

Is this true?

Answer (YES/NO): YES